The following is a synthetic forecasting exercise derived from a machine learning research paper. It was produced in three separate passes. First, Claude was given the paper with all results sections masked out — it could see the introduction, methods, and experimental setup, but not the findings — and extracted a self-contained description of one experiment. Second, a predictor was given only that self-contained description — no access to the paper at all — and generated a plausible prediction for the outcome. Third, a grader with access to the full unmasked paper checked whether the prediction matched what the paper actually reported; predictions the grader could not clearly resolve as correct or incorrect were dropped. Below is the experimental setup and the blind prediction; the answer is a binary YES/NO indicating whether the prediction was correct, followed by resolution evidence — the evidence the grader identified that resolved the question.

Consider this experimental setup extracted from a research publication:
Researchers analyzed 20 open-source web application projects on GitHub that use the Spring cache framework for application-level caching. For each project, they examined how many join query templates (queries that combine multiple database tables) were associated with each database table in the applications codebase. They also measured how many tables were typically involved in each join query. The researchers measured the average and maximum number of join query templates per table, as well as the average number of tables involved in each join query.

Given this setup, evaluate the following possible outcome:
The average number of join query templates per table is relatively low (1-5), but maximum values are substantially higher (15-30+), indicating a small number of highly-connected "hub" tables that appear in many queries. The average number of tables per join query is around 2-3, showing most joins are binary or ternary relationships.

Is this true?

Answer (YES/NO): NO